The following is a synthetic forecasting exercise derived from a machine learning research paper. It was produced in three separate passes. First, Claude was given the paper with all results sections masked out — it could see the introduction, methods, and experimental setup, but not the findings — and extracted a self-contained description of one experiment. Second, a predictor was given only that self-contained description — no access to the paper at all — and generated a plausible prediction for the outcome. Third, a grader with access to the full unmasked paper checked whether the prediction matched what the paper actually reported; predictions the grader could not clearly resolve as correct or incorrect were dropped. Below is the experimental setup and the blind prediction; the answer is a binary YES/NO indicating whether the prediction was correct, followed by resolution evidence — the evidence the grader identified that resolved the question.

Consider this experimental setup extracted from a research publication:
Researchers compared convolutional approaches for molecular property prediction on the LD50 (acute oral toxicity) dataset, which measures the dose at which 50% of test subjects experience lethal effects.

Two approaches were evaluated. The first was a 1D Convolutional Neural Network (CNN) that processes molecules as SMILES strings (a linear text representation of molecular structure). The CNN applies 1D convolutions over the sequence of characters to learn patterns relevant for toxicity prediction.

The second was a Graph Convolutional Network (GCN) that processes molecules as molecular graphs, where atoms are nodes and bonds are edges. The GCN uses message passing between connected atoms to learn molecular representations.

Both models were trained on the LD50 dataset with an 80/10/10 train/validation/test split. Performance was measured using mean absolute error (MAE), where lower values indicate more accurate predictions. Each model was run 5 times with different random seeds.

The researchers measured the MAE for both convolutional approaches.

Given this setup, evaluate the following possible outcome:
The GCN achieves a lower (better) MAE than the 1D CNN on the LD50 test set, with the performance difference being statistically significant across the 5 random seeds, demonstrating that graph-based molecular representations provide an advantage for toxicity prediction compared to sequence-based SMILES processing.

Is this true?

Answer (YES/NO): NO